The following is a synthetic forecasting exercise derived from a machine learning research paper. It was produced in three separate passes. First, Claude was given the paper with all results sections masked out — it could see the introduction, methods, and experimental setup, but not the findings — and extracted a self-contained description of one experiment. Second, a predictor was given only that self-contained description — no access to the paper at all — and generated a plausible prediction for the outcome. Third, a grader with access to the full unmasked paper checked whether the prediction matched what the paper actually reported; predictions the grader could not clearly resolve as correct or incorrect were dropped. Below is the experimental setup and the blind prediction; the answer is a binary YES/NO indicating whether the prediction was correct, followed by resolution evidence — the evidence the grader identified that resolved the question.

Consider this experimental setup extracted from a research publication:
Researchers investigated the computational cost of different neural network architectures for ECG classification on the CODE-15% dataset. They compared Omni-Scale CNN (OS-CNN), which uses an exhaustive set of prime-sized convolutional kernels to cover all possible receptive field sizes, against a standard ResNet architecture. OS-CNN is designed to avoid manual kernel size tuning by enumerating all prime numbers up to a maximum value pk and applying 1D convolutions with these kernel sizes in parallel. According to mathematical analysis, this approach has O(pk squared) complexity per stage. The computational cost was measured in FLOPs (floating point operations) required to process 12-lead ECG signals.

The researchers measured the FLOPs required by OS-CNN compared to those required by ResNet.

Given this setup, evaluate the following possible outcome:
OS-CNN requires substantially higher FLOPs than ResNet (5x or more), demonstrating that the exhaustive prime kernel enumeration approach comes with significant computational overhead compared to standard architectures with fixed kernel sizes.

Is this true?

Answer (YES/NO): YES